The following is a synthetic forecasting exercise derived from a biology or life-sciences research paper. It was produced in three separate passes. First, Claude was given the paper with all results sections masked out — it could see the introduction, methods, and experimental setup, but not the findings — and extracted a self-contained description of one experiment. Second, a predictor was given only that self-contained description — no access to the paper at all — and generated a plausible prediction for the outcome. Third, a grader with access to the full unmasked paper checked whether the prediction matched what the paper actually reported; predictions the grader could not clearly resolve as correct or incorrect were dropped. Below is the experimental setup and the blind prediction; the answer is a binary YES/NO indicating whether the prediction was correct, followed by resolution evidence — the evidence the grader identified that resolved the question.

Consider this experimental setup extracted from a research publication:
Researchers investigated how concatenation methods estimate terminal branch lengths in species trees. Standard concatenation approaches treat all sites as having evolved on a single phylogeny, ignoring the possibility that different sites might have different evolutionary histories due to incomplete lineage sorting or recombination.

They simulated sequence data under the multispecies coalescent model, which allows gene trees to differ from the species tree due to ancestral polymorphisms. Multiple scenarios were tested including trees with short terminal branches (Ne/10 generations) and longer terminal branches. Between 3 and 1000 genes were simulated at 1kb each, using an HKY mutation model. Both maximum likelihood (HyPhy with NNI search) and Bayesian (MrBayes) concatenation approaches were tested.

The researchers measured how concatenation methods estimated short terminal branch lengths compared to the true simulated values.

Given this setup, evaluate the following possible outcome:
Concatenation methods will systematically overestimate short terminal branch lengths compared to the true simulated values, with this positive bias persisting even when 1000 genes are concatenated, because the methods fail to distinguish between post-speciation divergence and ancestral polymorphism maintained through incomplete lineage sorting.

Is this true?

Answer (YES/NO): YES